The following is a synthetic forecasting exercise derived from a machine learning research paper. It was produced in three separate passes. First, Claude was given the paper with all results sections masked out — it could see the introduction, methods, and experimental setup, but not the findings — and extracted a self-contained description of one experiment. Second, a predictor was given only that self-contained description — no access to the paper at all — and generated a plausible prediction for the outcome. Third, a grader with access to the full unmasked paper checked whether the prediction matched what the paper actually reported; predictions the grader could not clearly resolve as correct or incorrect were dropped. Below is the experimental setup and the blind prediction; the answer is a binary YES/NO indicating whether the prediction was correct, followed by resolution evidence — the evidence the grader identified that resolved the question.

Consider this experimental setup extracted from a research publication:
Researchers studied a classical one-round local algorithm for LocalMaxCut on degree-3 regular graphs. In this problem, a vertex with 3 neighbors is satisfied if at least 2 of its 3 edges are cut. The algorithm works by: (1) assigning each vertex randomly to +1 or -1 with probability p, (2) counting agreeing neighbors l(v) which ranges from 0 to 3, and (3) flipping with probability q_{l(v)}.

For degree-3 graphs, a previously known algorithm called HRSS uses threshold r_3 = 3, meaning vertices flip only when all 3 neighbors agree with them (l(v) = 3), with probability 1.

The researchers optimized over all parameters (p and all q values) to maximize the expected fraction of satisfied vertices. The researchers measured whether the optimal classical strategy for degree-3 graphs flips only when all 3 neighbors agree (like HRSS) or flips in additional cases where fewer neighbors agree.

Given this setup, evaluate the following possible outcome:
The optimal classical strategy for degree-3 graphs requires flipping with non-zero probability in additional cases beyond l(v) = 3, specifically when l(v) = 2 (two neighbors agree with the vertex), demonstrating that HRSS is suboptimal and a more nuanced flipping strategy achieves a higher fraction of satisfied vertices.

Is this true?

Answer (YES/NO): NO